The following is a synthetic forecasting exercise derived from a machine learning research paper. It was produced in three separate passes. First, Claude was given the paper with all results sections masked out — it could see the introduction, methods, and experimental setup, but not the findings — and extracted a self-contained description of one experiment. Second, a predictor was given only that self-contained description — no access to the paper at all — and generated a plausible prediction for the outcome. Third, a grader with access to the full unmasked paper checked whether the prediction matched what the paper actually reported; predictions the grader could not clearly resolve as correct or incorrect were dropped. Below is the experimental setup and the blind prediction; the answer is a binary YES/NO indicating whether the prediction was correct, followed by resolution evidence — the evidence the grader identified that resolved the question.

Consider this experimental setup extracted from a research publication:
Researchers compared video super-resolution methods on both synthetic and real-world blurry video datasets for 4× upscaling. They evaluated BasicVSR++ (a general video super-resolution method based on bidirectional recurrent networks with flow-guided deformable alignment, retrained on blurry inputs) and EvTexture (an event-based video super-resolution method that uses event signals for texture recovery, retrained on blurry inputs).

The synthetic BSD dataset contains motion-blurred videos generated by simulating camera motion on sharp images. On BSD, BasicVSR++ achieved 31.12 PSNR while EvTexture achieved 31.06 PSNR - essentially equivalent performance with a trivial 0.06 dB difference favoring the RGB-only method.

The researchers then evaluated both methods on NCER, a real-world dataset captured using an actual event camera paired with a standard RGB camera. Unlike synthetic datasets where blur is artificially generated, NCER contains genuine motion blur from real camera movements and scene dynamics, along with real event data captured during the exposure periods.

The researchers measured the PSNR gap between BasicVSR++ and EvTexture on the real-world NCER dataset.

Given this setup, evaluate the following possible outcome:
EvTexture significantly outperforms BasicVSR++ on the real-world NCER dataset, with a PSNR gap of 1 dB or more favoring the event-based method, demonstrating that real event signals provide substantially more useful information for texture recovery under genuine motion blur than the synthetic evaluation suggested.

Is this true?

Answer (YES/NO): NO